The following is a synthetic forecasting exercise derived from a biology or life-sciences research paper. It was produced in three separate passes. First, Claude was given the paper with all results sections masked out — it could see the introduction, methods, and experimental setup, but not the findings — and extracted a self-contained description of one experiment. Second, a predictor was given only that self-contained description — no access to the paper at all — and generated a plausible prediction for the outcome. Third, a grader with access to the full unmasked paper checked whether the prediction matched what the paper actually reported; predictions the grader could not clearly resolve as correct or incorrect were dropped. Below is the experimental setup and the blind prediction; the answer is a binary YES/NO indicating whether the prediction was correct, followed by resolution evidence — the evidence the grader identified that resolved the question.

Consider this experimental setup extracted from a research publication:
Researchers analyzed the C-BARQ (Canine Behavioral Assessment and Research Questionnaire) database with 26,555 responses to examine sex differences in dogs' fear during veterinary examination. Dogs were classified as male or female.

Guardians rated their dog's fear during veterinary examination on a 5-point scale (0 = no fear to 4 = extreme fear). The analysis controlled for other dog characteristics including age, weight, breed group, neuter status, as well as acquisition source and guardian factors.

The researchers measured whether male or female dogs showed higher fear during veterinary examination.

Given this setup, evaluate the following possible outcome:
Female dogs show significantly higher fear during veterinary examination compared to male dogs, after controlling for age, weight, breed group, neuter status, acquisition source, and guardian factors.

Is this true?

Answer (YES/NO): NO